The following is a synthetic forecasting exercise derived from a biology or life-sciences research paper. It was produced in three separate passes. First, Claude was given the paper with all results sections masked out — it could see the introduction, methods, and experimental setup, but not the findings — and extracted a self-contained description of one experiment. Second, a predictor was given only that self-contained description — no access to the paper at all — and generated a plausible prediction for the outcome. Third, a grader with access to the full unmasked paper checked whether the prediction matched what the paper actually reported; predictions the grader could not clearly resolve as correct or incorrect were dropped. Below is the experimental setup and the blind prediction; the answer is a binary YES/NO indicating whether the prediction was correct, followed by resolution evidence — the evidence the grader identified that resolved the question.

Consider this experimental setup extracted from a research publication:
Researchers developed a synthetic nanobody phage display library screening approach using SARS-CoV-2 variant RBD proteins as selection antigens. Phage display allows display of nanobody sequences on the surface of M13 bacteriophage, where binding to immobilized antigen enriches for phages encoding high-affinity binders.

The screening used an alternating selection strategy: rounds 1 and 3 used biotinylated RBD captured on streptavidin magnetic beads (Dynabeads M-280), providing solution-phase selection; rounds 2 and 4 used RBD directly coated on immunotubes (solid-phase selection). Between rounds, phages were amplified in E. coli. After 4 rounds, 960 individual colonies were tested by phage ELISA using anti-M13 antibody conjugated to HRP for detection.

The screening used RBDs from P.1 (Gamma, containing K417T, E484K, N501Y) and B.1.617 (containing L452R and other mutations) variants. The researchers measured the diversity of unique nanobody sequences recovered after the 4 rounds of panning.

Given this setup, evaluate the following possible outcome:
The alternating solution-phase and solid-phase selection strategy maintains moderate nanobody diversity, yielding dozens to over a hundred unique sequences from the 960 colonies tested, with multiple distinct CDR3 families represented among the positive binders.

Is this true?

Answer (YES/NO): NO